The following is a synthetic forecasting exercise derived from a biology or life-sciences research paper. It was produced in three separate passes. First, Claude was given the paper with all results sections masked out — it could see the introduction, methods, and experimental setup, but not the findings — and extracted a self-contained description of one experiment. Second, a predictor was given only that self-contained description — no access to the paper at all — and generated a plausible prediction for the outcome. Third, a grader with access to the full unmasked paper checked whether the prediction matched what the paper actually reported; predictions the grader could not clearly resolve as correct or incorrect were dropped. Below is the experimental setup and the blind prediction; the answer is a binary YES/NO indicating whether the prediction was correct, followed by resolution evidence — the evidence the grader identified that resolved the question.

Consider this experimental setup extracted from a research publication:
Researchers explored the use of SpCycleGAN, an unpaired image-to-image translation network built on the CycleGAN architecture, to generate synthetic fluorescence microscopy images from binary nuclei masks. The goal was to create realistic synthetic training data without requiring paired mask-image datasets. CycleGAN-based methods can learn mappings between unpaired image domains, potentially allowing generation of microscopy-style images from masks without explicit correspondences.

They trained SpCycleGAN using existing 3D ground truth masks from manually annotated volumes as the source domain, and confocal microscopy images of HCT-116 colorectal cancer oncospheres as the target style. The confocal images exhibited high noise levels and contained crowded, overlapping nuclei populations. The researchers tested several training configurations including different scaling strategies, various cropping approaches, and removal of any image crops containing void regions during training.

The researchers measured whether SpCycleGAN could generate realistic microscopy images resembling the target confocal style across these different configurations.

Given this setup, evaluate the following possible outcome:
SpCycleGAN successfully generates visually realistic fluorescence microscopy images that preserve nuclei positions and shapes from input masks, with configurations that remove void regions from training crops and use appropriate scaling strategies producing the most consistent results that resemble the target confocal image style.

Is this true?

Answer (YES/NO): NO